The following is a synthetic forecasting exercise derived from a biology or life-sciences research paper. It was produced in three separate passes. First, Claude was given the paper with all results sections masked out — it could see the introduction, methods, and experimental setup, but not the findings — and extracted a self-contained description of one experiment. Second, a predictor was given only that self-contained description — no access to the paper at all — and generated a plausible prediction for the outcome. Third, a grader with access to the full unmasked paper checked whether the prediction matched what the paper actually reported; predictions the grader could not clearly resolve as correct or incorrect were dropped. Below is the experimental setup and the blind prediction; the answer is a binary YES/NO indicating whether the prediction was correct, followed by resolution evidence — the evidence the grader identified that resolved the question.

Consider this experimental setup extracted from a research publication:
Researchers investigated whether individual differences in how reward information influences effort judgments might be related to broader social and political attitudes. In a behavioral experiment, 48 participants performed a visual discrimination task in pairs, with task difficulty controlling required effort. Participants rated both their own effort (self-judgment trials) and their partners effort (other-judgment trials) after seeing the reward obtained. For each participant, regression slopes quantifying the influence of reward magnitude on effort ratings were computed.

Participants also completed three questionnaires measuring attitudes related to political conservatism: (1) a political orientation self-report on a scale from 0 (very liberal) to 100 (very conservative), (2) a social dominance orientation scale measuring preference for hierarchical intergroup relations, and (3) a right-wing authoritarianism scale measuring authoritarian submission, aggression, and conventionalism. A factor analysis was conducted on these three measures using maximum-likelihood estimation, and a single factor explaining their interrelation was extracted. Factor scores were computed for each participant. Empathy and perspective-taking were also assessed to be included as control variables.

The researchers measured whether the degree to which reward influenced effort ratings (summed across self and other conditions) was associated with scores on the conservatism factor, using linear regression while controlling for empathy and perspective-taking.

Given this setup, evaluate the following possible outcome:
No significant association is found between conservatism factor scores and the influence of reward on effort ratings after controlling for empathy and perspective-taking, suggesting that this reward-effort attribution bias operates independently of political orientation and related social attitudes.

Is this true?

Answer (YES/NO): NO